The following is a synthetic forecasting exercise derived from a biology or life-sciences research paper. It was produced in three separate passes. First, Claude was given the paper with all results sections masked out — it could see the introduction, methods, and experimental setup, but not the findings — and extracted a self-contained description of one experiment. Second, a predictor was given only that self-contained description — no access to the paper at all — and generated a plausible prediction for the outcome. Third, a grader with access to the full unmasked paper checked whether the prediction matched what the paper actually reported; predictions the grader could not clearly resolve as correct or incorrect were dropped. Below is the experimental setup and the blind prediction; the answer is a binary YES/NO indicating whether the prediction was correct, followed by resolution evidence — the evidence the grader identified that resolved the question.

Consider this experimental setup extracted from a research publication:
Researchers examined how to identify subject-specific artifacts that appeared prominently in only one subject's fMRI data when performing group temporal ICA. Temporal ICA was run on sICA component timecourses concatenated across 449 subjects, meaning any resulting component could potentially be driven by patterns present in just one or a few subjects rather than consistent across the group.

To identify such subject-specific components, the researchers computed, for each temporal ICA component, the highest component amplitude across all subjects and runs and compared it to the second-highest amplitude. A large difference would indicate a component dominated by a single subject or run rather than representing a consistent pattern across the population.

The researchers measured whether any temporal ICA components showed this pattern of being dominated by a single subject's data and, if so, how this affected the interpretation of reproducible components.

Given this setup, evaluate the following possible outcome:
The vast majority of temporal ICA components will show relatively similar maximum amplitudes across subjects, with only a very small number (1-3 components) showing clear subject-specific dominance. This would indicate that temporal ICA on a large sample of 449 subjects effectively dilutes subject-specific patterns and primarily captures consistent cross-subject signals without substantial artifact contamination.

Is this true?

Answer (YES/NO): NO